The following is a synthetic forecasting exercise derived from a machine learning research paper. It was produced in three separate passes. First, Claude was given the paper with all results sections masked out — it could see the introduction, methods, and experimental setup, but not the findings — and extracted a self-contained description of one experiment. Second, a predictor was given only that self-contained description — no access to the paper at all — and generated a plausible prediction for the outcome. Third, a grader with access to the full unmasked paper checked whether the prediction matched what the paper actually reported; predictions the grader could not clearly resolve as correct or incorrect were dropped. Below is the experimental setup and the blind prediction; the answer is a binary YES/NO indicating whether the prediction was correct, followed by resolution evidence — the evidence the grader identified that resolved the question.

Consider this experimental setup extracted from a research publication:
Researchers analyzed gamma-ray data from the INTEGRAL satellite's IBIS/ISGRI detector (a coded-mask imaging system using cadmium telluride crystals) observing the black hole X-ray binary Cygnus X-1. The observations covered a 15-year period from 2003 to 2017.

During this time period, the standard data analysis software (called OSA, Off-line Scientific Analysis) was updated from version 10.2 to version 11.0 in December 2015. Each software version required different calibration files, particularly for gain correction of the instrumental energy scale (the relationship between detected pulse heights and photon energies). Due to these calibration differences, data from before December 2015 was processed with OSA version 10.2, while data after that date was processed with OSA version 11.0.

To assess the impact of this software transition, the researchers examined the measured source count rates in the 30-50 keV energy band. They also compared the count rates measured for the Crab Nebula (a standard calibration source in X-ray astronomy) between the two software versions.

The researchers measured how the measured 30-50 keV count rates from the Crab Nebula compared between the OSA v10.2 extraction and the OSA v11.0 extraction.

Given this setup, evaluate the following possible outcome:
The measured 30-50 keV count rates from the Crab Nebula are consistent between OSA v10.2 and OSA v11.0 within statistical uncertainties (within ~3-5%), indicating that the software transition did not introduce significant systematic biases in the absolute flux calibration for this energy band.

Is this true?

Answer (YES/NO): NO